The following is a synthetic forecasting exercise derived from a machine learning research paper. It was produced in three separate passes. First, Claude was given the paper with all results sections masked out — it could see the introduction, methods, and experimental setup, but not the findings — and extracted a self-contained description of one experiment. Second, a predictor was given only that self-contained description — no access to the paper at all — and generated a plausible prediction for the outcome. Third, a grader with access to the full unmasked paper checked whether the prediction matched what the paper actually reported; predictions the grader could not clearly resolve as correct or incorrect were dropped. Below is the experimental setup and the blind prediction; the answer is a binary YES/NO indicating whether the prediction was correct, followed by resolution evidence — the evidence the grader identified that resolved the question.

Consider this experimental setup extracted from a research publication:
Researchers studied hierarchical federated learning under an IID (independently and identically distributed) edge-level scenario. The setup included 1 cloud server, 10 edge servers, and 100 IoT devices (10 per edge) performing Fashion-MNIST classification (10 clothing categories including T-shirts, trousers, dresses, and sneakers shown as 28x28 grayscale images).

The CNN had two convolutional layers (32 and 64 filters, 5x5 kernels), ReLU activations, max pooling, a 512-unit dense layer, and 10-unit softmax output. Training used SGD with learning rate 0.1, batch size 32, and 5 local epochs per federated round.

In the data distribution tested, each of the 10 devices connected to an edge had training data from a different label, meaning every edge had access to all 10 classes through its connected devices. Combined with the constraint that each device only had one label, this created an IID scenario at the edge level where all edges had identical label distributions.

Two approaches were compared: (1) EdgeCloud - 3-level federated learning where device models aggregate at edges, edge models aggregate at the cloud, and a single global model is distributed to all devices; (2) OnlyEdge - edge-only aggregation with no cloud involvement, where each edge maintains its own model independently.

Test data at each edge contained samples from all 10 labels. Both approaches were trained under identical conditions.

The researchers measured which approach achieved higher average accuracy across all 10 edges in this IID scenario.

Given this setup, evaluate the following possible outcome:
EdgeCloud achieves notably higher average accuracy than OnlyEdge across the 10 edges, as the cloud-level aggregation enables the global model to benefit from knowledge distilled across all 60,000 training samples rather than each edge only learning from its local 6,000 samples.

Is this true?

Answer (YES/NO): YES